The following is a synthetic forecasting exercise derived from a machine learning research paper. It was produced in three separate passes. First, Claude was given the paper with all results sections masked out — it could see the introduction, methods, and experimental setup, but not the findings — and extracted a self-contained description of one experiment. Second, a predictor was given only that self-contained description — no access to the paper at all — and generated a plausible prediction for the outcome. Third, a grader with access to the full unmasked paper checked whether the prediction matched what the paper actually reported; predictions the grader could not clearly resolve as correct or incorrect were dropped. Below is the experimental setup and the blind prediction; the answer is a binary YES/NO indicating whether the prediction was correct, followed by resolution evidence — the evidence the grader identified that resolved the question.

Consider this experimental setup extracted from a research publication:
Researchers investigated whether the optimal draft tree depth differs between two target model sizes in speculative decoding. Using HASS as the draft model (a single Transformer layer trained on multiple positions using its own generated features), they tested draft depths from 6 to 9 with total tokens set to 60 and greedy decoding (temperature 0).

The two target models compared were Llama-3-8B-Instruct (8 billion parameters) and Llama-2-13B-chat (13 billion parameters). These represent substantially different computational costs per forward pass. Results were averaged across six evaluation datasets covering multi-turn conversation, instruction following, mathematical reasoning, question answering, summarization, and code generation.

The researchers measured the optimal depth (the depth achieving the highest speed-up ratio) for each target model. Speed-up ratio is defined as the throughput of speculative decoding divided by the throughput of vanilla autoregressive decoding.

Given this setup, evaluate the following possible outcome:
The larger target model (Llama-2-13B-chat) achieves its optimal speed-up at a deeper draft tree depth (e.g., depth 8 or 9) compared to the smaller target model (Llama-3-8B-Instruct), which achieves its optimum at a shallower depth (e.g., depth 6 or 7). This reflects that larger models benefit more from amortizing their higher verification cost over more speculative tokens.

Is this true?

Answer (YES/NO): NO